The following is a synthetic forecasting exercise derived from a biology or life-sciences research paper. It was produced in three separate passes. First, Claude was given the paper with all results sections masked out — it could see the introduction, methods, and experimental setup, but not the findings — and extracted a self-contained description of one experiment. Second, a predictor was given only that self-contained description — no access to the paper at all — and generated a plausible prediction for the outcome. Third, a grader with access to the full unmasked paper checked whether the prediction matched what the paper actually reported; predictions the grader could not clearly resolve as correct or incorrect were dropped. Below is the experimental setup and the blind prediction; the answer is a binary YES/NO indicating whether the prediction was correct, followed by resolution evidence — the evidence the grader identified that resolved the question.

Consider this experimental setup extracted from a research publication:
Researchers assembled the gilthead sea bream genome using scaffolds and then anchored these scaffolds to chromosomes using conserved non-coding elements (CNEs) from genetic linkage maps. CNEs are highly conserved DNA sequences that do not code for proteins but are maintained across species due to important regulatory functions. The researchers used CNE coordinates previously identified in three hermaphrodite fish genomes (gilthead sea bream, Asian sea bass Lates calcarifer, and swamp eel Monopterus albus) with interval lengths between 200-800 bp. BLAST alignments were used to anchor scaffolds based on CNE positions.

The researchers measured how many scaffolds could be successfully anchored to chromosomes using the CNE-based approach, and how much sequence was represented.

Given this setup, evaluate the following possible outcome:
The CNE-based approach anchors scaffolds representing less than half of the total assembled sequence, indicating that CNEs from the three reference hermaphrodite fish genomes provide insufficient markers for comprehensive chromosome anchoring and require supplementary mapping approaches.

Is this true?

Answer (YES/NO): NO